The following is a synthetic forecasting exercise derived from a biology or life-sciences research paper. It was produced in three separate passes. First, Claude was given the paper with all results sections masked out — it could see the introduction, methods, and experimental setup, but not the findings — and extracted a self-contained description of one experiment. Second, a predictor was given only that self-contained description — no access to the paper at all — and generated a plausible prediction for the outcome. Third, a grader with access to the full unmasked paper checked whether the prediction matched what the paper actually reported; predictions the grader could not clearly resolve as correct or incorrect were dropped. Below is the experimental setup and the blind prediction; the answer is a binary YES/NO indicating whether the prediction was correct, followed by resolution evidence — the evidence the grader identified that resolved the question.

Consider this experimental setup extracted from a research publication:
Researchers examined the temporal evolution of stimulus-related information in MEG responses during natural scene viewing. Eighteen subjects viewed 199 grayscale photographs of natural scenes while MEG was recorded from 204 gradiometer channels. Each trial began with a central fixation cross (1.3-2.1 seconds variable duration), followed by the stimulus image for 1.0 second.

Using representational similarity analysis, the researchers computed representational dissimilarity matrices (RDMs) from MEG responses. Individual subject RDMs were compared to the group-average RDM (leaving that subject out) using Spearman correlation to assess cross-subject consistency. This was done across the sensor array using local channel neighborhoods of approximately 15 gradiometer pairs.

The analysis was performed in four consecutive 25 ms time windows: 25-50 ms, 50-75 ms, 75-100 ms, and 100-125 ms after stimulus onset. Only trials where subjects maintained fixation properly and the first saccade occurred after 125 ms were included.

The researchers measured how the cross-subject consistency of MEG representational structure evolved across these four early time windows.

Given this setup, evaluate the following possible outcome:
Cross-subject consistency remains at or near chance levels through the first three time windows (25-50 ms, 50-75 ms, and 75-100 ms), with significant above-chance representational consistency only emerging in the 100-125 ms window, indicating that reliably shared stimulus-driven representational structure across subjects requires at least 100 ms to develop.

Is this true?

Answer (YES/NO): NO